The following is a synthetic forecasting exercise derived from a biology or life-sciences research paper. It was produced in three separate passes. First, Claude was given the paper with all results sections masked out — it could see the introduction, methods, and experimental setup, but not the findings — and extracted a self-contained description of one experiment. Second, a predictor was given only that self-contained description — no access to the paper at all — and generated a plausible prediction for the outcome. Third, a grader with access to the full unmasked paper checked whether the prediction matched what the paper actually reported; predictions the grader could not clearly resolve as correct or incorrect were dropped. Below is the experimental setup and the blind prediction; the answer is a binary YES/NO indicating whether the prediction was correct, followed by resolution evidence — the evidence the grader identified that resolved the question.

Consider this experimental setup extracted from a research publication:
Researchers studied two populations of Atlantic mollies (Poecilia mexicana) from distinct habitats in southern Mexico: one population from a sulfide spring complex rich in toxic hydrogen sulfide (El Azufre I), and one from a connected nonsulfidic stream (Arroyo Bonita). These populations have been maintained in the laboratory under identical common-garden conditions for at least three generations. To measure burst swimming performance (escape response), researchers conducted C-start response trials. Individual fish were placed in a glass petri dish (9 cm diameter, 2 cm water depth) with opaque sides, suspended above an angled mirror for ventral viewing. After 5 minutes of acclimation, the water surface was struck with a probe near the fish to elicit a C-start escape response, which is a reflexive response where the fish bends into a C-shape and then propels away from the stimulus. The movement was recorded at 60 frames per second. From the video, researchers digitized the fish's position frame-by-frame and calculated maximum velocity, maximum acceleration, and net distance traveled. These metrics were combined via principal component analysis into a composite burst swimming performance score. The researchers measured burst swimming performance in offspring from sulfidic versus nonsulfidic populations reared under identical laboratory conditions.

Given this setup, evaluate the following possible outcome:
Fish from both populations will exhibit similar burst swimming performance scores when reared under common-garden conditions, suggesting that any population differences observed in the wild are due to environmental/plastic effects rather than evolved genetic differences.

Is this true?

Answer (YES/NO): NO